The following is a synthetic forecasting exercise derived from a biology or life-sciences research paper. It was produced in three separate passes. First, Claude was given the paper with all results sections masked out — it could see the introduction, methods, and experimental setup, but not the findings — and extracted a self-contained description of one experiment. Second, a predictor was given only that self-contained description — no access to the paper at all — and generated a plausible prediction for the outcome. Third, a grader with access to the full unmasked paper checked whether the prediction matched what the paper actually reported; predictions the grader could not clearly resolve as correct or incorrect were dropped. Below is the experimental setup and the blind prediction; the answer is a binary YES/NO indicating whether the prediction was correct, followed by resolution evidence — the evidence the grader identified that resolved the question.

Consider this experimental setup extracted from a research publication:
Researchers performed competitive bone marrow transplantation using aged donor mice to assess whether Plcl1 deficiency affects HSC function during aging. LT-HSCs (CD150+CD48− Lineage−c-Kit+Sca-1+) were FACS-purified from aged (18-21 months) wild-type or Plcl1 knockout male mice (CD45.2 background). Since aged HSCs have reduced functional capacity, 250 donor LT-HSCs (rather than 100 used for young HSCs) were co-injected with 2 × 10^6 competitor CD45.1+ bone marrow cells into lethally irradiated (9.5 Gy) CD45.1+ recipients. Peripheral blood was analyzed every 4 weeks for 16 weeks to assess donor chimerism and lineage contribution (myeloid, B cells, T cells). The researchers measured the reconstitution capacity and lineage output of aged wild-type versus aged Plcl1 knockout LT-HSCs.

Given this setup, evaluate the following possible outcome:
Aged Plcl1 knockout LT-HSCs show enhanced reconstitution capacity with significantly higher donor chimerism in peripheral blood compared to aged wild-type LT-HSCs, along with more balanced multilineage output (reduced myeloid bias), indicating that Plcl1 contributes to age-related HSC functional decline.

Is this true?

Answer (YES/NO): NO